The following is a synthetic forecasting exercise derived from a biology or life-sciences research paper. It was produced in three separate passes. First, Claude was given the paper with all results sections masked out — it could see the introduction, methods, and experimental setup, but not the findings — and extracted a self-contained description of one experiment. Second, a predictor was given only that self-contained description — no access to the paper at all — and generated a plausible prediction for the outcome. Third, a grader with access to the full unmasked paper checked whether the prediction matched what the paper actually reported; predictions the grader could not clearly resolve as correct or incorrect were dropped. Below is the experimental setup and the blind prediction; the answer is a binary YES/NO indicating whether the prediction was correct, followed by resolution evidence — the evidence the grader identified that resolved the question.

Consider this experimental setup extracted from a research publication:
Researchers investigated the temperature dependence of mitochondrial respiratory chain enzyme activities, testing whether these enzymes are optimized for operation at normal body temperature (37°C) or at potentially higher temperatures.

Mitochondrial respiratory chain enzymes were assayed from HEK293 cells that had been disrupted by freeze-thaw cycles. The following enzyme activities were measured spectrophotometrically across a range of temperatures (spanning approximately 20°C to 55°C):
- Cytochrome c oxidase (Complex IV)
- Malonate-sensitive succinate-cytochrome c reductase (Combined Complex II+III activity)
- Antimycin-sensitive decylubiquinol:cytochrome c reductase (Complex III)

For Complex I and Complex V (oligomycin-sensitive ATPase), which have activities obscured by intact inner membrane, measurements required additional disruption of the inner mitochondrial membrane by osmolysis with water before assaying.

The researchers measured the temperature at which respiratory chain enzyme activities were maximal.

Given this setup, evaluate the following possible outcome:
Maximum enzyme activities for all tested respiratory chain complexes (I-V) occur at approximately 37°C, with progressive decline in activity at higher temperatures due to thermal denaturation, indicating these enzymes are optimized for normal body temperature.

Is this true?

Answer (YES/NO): NO